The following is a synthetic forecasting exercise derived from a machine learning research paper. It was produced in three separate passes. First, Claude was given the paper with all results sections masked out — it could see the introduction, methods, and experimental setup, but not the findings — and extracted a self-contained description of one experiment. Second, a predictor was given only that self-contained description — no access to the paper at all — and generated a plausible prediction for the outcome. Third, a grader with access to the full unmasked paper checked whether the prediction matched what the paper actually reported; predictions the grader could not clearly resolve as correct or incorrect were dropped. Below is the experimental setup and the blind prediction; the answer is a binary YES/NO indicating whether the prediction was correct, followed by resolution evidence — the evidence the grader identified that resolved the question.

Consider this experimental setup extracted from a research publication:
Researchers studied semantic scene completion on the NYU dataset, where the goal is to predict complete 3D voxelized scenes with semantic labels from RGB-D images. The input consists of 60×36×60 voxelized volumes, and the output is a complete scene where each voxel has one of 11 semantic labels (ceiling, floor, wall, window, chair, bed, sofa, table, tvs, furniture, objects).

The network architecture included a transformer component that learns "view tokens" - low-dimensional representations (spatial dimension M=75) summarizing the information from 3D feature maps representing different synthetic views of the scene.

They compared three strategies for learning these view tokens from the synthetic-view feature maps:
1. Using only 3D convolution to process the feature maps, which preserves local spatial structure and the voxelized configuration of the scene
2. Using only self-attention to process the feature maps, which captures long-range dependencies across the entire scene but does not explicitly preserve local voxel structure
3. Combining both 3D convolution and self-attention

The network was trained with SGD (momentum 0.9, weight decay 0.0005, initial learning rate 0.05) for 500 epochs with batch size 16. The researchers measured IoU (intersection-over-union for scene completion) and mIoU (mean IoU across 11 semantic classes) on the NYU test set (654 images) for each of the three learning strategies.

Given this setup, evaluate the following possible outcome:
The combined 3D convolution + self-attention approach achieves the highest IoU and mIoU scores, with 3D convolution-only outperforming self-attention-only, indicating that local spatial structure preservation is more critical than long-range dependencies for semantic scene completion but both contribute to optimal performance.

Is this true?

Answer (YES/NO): NO